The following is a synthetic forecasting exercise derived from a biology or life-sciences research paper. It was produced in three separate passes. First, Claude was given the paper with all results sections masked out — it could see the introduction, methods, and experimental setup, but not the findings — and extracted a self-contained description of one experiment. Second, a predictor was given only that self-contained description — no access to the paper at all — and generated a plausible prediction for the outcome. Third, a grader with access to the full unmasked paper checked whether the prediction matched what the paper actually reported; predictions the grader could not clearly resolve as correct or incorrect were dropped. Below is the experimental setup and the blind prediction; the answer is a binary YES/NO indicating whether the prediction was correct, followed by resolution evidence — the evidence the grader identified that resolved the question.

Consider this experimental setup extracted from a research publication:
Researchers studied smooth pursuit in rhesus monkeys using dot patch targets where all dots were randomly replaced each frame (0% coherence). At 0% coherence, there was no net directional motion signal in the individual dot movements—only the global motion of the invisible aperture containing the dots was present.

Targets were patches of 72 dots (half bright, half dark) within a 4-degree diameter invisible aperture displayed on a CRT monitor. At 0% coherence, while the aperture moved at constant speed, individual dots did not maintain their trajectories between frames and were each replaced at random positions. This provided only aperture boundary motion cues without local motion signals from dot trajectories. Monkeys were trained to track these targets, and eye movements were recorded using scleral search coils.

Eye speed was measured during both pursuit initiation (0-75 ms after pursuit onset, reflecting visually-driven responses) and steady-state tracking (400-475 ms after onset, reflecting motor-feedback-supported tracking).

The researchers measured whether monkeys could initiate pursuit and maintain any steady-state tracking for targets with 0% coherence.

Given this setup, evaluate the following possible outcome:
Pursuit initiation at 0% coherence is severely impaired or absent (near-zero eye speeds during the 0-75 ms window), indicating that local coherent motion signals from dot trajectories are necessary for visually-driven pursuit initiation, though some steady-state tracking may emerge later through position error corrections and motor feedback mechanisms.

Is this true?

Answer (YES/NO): NO